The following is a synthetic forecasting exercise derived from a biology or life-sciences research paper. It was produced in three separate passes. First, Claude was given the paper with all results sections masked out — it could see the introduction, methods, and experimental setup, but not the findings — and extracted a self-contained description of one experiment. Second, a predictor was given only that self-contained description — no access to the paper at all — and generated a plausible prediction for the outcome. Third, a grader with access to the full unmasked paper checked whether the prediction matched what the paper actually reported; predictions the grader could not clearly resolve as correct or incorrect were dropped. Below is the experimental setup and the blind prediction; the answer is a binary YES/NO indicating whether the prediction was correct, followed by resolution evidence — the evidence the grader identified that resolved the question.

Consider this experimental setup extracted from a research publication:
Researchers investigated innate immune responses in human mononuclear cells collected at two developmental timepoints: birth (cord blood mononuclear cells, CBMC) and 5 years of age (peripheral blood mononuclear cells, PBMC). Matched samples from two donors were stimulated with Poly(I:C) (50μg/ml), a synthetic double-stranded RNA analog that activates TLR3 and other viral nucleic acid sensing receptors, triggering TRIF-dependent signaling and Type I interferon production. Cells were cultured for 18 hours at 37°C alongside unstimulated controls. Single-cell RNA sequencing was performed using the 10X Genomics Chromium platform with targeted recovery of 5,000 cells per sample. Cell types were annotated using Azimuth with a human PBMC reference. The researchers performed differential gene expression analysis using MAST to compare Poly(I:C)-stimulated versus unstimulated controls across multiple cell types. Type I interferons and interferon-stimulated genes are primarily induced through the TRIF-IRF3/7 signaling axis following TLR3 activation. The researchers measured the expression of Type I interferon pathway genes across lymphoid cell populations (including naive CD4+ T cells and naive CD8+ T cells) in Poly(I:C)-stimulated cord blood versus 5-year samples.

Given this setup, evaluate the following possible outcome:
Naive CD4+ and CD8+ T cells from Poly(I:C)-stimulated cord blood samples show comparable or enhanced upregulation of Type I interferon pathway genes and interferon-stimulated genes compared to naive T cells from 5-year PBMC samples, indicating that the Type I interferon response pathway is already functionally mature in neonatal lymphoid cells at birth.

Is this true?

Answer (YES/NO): YES